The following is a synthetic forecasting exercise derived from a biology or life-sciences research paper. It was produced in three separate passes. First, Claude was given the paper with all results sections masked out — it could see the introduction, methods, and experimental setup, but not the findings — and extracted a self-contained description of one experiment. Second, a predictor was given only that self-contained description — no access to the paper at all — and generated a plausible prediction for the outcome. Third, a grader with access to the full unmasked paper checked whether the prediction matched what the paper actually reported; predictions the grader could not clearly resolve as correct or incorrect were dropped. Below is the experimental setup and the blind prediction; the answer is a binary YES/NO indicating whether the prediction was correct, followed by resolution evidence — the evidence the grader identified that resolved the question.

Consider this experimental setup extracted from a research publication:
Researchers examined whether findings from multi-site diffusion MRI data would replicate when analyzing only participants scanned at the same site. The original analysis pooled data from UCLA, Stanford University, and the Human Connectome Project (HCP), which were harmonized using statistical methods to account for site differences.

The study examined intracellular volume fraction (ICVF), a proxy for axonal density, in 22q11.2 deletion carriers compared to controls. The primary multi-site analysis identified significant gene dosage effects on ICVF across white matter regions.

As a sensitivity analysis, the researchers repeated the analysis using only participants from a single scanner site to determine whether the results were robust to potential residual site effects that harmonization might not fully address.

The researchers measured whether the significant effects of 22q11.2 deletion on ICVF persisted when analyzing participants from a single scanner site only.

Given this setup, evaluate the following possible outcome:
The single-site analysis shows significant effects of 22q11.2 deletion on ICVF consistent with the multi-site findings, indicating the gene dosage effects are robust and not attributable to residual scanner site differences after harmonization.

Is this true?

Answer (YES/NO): YES